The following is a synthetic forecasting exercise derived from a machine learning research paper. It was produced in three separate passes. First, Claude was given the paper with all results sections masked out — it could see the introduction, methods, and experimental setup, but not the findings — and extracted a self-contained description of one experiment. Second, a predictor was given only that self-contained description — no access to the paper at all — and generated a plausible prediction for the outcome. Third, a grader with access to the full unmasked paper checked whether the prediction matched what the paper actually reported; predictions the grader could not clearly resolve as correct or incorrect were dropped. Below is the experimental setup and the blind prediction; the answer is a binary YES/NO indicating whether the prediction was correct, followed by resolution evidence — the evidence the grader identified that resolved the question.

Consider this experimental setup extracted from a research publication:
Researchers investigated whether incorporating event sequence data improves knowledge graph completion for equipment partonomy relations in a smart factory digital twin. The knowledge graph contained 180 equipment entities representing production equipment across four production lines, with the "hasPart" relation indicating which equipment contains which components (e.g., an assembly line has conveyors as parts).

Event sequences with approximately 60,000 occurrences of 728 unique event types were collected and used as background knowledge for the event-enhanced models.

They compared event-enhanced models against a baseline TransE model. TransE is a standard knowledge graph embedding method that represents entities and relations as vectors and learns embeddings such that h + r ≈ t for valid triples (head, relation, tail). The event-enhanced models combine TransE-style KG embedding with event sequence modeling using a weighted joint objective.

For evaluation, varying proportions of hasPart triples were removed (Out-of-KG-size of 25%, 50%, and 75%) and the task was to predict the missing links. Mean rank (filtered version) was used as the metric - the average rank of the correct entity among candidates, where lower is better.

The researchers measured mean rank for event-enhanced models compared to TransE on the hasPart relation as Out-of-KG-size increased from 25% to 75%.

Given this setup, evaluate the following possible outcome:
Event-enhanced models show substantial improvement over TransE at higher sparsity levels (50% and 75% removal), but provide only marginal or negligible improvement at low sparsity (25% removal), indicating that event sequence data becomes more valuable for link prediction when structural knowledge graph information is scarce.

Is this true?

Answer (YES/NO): NO